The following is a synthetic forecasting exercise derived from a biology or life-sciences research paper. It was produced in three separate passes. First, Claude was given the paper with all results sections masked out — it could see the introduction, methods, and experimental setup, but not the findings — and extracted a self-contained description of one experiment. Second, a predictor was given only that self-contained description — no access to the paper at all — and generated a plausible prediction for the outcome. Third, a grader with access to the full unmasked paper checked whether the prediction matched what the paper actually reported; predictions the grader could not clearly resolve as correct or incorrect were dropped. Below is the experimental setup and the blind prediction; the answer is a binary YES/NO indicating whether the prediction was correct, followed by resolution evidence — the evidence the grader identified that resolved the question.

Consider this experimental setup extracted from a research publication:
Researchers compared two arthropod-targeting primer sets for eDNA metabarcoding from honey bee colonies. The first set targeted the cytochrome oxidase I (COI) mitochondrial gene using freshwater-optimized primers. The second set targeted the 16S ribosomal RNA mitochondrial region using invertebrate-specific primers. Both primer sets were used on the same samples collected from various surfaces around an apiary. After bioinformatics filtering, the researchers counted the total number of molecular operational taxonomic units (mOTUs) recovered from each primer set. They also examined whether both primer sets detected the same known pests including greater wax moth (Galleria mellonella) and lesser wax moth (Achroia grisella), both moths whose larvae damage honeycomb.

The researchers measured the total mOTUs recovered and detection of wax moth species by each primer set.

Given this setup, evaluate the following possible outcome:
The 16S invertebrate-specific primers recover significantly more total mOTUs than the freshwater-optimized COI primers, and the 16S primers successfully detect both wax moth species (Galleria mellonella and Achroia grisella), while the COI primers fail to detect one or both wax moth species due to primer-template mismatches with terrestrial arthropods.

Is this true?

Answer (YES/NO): NO